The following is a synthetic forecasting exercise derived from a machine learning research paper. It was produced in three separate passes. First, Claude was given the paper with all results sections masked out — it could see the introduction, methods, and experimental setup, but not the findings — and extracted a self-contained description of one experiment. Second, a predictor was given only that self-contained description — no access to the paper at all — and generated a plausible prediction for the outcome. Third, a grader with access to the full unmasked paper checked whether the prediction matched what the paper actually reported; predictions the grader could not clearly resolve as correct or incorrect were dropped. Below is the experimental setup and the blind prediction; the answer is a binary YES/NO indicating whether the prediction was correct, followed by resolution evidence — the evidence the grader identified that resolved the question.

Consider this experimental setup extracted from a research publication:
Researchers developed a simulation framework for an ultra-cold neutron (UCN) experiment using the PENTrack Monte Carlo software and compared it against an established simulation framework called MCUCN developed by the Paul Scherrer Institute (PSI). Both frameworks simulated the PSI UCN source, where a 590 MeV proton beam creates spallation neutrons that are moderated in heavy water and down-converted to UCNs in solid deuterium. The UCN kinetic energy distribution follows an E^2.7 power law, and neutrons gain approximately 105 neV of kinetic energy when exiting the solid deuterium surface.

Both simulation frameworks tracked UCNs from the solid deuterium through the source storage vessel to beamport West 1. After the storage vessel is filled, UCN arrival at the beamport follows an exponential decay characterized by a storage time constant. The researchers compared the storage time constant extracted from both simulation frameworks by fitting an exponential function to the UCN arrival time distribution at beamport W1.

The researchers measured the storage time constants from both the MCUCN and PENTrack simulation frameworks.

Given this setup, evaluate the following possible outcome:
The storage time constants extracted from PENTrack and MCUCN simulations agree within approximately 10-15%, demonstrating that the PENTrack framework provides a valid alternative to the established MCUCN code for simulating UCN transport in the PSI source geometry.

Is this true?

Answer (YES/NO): YES